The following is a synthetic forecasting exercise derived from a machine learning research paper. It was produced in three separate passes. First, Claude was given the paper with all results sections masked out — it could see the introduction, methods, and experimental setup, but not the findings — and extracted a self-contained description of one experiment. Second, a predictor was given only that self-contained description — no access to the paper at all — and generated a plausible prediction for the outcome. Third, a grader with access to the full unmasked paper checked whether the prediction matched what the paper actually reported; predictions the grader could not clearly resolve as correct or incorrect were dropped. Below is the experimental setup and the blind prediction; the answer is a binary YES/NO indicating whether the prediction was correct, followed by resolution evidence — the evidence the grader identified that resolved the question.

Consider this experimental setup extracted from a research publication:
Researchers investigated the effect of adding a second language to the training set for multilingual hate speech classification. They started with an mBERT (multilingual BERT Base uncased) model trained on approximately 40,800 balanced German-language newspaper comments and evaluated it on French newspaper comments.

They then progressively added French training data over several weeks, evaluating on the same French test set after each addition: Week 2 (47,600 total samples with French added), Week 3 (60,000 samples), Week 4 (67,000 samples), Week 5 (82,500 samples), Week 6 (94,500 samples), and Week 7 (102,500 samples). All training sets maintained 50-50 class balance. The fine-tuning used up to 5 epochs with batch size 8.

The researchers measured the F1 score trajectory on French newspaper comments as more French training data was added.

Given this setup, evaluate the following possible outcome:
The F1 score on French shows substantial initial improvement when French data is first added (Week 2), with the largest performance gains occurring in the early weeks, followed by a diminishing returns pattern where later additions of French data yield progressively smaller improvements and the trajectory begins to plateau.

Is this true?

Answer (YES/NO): NO